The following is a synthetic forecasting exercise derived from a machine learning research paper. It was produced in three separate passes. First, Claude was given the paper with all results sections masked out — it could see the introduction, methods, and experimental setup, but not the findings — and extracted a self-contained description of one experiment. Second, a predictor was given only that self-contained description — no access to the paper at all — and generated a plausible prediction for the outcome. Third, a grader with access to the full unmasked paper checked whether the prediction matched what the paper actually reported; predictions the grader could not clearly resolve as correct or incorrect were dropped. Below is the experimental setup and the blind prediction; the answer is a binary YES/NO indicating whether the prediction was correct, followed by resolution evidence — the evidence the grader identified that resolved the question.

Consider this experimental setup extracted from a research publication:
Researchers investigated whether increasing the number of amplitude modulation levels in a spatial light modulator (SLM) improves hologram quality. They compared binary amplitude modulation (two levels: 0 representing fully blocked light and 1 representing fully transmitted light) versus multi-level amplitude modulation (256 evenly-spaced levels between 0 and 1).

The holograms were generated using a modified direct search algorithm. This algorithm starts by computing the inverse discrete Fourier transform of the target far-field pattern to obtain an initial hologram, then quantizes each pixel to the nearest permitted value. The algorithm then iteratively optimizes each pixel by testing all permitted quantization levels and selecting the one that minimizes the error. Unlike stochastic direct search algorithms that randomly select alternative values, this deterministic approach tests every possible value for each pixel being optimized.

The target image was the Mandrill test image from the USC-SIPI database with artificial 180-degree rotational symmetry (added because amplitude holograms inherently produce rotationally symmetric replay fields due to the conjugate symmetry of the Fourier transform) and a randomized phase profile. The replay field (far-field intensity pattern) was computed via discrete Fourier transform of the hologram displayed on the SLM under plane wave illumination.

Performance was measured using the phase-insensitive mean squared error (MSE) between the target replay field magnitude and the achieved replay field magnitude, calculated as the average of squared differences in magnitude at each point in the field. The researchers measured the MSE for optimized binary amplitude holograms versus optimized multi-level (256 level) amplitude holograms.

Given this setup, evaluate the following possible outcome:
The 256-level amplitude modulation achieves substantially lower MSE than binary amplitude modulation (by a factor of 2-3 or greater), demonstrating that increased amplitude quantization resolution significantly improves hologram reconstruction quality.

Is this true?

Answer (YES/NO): NO